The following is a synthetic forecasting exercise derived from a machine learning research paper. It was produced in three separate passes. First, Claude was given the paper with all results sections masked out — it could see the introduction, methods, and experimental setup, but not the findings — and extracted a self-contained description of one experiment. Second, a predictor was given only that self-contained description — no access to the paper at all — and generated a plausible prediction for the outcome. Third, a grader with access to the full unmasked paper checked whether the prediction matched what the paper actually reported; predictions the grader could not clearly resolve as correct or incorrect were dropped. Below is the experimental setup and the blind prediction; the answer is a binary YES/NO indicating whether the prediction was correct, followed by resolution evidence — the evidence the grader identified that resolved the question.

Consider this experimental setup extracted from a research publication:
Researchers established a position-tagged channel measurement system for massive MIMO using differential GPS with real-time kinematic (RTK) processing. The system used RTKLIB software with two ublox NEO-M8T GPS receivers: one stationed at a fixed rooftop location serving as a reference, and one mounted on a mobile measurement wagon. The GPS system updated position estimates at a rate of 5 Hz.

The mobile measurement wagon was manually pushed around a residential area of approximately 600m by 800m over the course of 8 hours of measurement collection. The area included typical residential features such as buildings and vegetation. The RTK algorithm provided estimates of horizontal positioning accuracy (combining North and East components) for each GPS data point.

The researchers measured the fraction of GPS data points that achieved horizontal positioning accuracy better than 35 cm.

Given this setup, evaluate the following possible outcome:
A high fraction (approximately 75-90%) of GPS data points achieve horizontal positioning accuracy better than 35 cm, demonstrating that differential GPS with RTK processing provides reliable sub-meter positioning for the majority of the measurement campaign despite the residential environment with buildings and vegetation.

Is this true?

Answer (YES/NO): NO